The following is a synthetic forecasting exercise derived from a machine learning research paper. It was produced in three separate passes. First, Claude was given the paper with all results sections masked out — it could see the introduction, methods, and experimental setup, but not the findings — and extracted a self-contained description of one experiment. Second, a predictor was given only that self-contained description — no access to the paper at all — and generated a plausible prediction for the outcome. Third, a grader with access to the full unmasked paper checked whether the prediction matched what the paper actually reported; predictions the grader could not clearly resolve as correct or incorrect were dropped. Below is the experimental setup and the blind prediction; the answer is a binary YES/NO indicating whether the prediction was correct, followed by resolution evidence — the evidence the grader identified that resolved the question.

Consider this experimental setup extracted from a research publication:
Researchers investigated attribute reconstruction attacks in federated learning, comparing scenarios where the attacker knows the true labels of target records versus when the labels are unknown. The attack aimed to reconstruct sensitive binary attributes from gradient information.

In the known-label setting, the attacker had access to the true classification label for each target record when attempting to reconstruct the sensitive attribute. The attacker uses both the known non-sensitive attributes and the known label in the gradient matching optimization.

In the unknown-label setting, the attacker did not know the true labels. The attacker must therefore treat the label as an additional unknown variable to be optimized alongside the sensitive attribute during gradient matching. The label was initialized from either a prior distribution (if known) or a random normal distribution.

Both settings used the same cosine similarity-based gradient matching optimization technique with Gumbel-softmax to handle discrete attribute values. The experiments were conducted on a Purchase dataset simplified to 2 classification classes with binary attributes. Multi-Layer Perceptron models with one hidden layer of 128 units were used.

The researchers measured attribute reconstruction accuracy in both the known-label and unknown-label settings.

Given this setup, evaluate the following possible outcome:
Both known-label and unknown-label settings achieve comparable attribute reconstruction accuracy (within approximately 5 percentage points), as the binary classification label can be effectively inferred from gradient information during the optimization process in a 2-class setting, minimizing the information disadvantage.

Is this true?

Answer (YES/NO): YES